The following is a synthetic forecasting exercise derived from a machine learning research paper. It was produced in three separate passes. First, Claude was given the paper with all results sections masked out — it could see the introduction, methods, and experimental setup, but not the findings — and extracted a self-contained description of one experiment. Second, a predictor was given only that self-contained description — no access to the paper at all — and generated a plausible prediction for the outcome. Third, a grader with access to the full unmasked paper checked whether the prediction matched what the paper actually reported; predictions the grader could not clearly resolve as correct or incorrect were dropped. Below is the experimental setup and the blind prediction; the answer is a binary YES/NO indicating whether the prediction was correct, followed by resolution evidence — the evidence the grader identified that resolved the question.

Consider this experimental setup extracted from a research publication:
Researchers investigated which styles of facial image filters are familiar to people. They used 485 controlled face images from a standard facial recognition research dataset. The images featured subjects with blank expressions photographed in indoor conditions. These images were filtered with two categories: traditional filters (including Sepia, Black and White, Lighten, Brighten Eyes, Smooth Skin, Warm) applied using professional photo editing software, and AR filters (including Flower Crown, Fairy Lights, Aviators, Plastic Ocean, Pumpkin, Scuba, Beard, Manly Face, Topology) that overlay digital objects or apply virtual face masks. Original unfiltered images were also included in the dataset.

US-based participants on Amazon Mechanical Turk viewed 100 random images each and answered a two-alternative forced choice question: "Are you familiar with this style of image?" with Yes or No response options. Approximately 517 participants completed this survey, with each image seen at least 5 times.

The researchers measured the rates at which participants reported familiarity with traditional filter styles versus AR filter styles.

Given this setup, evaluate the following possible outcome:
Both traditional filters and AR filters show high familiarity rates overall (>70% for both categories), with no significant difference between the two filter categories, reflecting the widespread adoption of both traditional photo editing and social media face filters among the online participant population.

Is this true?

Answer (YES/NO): NO